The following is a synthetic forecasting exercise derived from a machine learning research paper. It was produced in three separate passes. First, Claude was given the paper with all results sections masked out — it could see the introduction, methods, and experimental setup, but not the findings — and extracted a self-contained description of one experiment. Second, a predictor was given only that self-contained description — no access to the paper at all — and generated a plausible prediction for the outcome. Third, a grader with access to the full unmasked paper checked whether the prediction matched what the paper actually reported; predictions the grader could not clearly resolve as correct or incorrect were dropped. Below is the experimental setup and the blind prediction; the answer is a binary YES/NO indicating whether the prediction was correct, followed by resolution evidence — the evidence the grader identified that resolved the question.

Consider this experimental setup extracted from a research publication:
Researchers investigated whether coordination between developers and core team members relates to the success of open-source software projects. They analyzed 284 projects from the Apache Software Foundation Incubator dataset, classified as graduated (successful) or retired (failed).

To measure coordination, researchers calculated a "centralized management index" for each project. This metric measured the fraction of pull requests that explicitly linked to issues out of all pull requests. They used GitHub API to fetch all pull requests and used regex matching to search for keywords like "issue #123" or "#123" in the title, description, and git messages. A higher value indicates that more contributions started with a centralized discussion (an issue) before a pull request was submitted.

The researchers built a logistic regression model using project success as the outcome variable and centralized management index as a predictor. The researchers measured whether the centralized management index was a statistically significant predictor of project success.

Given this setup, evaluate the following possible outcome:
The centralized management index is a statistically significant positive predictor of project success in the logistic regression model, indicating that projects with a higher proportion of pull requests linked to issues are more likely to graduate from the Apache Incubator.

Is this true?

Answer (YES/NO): YES